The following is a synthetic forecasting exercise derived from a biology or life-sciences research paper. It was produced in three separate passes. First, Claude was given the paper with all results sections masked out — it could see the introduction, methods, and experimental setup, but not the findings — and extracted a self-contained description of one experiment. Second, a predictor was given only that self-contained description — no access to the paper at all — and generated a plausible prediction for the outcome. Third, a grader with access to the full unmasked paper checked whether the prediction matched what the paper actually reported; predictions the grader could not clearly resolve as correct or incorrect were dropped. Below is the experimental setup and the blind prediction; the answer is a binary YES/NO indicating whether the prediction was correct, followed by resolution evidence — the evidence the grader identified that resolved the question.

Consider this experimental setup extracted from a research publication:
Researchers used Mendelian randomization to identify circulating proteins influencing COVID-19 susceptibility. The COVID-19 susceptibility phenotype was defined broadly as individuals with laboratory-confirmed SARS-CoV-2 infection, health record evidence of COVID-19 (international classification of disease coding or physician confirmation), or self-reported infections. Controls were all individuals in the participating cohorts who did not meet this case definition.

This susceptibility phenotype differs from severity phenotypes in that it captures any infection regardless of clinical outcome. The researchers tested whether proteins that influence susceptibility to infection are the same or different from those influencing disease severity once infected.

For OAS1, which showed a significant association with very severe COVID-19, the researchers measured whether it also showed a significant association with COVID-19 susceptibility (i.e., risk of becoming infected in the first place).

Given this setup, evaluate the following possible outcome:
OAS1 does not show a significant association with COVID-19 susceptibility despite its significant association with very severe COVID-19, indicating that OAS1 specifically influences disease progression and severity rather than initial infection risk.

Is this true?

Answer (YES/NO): NO